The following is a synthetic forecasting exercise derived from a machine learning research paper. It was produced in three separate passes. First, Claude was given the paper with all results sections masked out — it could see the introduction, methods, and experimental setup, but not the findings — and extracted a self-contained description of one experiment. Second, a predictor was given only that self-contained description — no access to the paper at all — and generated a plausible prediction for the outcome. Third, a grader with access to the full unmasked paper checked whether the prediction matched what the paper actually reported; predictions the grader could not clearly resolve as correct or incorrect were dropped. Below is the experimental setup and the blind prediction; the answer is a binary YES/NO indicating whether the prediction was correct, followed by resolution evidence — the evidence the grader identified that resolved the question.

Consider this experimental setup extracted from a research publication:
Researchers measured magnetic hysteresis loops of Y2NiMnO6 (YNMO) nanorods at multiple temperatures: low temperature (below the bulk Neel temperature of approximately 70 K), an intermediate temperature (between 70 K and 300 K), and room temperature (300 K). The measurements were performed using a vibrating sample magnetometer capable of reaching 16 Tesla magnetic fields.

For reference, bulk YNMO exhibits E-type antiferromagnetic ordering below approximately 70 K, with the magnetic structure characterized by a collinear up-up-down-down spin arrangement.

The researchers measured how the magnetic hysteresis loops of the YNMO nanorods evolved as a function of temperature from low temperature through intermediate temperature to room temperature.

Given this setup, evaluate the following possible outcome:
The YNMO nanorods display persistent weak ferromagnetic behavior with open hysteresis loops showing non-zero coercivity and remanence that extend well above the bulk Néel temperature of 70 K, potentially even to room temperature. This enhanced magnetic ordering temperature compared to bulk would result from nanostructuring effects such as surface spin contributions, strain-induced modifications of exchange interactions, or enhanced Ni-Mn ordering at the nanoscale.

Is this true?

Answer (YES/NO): YES